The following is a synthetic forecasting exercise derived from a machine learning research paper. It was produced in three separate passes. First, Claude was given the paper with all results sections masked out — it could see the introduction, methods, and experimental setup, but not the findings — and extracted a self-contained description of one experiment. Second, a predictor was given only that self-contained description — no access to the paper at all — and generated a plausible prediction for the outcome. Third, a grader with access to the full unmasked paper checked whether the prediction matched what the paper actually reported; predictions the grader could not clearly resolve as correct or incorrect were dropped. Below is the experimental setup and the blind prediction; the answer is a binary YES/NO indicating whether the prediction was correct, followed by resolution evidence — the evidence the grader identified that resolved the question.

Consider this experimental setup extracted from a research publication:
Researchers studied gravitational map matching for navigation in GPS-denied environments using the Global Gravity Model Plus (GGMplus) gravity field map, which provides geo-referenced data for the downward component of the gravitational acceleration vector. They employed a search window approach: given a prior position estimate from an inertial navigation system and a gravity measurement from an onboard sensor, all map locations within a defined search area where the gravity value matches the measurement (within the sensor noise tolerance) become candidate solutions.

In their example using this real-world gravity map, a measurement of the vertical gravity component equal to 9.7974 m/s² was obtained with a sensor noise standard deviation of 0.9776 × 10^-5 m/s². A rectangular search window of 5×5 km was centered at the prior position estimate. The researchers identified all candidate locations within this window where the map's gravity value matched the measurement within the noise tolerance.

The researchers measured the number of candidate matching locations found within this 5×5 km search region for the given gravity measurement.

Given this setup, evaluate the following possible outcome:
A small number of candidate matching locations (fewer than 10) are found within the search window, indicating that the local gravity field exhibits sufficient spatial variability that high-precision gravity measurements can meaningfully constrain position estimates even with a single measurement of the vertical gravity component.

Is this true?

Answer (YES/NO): NO